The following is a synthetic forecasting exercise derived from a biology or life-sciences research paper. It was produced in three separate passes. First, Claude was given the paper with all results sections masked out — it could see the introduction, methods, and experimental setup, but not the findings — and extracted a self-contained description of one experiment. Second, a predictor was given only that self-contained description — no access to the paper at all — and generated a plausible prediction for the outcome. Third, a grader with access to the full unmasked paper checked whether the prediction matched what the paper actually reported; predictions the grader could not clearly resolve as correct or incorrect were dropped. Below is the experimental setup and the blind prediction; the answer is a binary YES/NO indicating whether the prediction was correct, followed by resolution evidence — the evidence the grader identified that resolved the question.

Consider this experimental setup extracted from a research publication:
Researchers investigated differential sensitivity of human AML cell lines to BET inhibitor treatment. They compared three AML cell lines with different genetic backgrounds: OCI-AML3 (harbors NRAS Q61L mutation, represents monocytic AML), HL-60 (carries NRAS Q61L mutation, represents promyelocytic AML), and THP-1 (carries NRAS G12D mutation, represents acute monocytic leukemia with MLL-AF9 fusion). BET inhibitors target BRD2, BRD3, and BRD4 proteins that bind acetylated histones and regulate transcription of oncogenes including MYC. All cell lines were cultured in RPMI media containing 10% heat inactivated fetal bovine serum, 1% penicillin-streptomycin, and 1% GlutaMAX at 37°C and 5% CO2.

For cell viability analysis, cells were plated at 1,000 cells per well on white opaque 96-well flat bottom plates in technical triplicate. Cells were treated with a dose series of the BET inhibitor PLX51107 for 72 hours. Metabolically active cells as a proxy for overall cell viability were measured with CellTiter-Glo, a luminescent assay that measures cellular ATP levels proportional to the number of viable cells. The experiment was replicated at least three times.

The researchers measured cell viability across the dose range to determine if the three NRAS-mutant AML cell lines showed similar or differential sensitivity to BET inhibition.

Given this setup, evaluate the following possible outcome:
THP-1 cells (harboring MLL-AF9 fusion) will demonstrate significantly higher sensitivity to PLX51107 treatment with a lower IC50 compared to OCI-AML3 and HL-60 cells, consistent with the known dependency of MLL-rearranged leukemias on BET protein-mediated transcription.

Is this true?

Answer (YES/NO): NO